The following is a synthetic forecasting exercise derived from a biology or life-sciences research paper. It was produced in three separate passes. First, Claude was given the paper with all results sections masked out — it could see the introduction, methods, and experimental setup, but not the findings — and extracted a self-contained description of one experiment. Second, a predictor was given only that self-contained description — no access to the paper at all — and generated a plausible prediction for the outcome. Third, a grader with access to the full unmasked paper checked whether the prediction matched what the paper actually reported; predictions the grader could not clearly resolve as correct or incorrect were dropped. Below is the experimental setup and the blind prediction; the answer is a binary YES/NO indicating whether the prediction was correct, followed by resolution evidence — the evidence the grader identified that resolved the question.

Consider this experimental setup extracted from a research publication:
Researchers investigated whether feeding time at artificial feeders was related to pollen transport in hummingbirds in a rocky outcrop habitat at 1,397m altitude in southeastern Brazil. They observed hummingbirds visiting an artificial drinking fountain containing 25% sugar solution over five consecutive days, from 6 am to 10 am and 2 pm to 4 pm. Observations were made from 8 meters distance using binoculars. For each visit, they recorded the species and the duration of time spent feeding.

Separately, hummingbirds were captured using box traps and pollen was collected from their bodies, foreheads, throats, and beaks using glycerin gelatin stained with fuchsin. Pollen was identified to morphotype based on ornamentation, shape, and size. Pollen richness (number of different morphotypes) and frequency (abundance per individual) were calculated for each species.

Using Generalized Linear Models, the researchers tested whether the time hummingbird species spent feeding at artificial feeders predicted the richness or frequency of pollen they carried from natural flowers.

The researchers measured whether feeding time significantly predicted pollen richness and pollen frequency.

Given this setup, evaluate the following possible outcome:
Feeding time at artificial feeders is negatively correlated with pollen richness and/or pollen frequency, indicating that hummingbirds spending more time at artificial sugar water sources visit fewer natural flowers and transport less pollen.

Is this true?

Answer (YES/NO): NO